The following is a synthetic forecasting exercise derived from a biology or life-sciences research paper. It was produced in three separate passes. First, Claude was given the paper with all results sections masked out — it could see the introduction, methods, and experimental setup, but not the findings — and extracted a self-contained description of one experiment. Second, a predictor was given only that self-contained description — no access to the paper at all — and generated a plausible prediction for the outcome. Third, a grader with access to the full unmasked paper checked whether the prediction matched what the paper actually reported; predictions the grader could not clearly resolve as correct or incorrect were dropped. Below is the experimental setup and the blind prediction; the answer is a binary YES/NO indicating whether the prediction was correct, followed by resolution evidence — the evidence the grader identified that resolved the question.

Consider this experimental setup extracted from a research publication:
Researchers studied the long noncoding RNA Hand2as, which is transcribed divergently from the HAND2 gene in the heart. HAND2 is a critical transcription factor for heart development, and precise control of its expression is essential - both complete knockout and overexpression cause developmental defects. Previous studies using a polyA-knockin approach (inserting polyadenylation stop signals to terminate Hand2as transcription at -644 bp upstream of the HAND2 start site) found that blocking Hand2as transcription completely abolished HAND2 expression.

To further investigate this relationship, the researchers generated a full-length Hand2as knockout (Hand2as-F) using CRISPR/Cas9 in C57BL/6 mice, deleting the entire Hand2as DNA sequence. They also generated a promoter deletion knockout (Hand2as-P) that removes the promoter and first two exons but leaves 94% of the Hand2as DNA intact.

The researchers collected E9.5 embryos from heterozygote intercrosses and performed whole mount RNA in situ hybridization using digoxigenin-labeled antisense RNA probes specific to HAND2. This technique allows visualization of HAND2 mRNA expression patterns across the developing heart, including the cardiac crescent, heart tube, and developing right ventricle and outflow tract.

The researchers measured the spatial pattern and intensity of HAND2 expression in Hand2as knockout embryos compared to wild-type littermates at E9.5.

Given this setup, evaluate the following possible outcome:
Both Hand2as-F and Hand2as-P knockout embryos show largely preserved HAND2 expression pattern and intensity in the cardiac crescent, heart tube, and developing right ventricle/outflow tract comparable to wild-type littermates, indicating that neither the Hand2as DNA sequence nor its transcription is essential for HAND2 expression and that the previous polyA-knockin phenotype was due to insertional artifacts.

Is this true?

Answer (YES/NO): YES